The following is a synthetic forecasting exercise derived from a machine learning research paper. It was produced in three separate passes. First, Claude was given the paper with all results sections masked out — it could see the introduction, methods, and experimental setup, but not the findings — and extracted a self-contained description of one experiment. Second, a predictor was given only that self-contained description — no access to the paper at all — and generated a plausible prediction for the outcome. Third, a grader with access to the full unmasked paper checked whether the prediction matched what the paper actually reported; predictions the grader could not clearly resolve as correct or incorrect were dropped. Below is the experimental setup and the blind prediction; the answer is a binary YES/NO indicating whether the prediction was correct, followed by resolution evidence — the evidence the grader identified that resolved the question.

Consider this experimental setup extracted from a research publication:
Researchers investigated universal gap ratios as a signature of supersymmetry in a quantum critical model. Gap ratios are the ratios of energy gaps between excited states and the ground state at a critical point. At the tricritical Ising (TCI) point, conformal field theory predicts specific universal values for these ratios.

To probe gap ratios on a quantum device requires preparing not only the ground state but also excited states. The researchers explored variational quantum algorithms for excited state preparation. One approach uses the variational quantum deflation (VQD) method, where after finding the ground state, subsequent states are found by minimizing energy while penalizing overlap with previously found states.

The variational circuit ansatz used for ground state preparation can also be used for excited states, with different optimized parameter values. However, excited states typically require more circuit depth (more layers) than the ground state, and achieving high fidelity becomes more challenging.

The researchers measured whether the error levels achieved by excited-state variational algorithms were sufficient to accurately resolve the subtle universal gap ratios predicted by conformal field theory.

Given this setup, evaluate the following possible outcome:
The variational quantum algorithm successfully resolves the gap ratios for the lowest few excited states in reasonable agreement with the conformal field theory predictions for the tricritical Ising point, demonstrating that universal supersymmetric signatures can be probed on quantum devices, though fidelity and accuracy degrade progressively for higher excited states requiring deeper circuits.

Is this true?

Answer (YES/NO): NO